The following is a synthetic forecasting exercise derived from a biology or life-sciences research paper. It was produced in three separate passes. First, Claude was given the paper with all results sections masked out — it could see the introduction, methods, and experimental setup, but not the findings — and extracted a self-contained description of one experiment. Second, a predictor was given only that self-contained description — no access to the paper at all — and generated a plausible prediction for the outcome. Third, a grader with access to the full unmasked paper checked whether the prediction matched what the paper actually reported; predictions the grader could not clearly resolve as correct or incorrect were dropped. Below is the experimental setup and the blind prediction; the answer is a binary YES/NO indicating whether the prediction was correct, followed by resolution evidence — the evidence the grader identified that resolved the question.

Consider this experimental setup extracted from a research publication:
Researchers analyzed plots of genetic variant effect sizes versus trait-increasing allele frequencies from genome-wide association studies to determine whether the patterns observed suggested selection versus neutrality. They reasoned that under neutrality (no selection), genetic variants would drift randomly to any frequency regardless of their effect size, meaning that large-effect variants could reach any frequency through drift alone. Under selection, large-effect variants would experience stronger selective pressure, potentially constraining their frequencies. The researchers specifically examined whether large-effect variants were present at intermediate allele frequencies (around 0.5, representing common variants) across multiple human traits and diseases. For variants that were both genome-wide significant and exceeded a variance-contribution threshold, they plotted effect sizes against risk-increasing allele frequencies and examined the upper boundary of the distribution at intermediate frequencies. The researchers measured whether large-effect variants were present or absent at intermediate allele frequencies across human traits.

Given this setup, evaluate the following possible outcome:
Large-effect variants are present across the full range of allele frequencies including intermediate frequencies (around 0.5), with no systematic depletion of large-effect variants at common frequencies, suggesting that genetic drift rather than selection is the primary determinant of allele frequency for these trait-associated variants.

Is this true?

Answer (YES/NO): NO